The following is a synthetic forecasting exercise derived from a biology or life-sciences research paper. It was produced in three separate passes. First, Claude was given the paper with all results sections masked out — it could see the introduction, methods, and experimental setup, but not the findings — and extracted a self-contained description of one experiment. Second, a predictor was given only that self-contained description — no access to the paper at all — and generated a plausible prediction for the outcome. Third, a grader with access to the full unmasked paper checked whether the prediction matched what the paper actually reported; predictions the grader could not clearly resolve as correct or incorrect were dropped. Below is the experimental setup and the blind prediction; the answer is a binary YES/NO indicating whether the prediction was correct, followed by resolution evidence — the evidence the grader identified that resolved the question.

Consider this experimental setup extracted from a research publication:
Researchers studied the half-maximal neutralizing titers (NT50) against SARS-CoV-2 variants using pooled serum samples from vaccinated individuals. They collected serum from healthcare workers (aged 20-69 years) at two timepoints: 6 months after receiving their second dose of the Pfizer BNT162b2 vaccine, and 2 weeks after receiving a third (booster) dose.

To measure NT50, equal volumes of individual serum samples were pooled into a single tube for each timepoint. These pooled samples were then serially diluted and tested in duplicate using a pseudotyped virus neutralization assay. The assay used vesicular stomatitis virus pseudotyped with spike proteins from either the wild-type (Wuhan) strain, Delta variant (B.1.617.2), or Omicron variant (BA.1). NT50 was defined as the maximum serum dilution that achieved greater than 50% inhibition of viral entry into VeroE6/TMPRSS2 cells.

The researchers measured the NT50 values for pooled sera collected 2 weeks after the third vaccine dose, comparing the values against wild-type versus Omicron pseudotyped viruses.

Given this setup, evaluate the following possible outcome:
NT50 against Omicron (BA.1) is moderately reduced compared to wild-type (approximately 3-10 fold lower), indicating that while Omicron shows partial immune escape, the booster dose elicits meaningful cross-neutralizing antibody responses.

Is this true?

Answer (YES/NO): YES